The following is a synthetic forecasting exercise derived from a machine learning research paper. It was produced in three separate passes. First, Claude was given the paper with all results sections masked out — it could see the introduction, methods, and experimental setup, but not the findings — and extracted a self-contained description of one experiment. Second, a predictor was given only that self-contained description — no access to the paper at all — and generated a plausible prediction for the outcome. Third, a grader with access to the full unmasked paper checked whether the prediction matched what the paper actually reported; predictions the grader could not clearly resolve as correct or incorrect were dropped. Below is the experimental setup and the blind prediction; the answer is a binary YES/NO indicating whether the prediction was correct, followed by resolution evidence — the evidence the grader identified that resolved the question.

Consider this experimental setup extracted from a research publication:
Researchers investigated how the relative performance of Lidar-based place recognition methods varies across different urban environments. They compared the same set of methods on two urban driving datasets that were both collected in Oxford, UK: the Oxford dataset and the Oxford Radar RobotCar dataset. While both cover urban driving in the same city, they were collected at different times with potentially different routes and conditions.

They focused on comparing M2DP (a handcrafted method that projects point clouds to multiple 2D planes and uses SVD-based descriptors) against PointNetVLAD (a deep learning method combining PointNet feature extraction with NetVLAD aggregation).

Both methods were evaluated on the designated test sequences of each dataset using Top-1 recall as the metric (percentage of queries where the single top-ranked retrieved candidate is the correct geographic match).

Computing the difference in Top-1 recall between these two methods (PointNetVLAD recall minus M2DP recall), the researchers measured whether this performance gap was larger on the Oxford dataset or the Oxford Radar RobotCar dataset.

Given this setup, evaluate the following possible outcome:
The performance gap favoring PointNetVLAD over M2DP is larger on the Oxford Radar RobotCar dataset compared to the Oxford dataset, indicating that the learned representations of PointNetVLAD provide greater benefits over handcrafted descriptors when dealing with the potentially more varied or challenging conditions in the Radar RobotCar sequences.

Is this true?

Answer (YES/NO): YES